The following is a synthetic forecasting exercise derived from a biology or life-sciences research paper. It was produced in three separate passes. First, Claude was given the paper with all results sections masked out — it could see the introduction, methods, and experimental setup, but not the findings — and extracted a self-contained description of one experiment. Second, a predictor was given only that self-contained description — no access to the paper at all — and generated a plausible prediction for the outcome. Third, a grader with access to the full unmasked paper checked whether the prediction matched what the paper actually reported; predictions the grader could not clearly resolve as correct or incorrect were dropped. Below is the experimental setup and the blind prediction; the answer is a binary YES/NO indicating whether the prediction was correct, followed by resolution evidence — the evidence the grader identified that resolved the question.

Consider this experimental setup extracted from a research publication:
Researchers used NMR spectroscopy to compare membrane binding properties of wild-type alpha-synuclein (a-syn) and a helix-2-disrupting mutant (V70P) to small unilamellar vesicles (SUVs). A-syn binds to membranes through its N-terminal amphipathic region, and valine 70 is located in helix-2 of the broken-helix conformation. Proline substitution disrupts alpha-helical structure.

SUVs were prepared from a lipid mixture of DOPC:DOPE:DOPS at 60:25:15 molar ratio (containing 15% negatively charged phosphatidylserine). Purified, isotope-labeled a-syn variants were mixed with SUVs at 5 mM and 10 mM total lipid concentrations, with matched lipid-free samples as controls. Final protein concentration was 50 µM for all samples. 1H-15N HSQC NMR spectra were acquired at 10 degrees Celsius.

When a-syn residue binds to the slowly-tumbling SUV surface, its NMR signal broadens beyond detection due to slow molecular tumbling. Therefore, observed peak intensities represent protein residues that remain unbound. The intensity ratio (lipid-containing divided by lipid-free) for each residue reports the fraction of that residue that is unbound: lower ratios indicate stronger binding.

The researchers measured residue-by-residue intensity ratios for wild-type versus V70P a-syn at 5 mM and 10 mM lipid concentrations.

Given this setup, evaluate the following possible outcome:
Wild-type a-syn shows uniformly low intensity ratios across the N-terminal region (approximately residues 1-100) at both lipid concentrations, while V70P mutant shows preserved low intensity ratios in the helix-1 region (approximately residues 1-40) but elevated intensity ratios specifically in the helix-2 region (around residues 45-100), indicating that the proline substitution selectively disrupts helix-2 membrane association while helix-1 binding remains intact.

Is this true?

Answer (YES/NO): NO